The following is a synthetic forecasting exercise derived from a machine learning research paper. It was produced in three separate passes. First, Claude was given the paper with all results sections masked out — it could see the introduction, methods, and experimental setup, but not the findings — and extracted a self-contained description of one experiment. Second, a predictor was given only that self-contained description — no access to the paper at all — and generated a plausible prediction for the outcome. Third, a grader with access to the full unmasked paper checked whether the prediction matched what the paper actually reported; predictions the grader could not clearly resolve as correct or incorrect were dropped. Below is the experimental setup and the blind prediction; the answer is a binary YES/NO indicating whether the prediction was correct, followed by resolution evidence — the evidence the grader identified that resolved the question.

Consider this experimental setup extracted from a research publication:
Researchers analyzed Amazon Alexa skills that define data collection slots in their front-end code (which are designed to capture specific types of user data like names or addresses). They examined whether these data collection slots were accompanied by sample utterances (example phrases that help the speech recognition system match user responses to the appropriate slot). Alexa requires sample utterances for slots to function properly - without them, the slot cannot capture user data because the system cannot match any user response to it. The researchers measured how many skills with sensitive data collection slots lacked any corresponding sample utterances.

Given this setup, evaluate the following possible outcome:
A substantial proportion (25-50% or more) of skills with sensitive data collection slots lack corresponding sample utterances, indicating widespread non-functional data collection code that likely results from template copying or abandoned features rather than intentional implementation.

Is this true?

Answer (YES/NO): NO